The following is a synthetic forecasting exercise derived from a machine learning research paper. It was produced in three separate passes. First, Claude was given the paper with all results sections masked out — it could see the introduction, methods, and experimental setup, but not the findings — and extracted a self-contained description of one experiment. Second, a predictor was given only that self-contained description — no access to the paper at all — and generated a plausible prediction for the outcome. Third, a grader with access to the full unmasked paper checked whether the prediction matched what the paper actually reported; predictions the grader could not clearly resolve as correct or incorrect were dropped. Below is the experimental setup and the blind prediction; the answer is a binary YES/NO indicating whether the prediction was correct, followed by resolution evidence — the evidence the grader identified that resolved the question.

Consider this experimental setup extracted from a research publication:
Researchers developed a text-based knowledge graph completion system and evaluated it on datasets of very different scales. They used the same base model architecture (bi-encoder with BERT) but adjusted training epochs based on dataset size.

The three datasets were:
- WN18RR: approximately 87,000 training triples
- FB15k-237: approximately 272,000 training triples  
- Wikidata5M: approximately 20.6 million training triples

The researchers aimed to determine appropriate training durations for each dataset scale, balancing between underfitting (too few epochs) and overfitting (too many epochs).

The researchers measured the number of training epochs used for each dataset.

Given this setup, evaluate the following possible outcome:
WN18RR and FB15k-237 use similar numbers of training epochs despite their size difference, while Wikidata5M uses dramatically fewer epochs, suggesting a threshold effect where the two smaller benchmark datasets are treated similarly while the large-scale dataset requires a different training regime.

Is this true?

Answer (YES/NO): NO